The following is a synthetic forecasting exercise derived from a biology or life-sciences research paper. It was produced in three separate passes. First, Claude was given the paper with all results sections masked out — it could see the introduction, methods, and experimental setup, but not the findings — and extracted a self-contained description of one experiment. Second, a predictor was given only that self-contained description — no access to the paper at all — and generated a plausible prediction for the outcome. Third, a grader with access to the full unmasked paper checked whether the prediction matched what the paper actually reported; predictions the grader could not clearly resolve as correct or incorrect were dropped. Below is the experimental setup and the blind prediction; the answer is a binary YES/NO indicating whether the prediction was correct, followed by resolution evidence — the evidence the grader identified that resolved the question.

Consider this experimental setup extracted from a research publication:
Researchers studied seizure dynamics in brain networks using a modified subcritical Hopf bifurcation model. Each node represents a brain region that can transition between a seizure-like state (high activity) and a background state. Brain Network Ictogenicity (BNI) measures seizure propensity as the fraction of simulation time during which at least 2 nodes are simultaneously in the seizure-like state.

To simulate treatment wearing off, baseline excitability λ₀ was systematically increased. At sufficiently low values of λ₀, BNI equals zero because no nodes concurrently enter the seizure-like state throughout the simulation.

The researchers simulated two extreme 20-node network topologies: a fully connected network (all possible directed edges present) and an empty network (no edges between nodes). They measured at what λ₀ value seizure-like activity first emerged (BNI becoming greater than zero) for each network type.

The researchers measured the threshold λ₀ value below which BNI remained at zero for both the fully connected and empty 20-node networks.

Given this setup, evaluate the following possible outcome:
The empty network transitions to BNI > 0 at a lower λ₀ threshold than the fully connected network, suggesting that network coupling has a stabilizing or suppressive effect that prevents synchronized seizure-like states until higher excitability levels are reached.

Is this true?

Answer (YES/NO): NO